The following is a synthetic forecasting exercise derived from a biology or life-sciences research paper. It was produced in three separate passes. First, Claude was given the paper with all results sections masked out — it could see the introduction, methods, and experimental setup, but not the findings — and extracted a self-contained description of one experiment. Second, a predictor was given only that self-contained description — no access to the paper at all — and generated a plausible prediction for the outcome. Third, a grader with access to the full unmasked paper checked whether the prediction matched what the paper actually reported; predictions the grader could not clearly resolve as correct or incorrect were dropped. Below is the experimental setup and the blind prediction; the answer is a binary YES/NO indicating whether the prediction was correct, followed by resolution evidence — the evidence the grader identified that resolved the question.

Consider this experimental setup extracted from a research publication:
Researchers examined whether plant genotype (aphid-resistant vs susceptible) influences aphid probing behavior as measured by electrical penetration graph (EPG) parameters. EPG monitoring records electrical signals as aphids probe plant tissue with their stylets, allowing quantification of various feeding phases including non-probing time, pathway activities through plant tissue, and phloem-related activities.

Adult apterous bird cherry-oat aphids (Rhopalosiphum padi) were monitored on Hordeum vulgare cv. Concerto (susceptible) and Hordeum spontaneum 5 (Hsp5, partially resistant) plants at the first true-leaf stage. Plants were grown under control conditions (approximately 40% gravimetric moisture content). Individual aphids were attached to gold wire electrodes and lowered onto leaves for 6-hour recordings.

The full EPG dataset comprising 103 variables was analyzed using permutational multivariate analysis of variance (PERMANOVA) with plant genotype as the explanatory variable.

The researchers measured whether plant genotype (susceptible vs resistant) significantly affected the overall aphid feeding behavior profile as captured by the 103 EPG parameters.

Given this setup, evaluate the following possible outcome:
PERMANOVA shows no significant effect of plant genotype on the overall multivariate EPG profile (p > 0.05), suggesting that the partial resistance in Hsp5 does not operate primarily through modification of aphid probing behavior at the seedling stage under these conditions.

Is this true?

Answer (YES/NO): YES